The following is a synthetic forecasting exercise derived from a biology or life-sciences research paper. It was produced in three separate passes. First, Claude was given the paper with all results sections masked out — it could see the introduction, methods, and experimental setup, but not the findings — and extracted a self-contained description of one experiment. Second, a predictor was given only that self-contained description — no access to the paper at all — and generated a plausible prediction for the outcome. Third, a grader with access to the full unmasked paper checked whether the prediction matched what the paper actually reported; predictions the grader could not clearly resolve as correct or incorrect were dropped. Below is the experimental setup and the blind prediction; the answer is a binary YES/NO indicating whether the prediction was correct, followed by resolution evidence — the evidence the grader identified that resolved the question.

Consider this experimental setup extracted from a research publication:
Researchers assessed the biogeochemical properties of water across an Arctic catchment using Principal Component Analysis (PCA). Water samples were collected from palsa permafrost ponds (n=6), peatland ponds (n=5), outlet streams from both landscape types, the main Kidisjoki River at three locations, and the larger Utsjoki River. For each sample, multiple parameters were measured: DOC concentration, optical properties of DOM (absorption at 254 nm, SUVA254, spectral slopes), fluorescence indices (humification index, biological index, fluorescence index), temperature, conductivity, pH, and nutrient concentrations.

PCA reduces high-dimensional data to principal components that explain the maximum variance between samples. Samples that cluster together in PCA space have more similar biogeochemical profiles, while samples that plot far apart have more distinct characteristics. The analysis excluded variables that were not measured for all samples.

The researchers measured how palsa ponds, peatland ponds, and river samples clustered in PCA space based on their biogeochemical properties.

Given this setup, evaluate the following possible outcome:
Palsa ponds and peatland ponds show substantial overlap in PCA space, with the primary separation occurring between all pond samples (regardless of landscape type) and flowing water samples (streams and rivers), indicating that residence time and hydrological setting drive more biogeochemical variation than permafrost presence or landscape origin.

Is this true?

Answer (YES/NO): NO